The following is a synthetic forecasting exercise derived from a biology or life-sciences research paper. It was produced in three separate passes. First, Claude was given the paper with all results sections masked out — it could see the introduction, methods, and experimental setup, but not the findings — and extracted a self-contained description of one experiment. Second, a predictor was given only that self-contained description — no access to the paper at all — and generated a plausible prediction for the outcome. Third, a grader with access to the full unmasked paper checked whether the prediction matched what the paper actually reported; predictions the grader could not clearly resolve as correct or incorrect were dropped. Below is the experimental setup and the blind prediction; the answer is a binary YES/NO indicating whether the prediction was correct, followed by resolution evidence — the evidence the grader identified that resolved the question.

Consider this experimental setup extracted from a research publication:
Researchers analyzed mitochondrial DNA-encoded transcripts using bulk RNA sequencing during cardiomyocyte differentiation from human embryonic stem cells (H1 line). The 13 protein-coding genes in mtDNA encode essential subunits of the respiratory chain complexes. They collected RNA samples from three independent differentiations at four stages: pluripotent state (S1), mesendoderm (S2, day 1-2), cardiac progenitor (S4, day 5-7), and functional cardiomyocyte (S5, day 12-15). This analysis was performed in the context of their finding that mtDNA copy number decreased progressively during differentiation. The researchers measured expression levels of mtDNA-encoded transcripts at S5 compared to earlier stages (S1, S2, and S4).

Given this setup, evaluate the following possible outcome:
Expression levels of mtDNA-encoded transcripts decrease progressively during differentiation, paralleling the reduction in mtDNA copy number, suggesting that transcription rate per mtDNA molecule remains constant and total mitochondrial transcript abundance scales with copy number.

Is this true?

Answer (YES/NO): NO